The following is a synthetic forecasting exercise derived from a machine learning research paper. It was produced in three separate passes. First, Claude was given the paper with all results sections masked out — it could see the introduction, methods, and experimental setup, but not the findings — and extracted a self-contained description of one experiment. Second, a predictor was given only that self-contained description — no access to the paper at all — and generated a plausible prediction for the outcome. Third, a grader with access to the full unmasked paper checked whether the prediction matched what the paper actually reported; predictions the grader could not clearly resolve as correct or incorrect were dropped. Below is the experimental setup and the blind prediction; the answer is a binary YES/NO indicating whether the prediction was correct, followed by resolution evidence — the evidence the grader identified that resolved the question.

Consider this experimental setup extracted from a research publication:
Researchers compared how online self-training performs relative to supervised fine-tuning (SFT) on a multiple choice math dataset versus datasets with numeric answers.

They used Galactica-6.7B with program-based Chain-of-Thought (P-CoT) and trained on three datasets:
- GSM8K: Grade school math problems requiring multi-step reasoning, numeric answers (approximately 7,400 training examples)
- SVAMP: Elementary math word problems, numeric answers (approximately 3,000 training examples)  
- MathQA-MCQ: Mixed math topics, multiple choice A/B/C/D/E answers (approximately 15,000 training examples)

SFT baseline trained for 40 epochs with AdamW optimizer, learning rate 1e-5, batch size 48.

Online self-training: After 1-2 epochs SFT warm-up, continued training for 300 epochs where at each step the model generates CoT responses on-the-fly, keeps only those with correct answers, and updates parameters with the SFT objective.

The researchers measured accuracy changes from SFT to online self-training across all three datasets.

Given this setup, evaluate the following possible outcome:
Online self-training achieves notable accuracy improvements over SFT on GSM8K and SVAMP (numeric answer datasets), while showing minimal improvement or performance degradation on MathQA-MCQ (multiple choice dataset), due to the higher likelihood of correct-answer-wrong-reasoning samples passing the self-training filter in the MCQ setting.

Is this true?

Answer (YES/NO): YES